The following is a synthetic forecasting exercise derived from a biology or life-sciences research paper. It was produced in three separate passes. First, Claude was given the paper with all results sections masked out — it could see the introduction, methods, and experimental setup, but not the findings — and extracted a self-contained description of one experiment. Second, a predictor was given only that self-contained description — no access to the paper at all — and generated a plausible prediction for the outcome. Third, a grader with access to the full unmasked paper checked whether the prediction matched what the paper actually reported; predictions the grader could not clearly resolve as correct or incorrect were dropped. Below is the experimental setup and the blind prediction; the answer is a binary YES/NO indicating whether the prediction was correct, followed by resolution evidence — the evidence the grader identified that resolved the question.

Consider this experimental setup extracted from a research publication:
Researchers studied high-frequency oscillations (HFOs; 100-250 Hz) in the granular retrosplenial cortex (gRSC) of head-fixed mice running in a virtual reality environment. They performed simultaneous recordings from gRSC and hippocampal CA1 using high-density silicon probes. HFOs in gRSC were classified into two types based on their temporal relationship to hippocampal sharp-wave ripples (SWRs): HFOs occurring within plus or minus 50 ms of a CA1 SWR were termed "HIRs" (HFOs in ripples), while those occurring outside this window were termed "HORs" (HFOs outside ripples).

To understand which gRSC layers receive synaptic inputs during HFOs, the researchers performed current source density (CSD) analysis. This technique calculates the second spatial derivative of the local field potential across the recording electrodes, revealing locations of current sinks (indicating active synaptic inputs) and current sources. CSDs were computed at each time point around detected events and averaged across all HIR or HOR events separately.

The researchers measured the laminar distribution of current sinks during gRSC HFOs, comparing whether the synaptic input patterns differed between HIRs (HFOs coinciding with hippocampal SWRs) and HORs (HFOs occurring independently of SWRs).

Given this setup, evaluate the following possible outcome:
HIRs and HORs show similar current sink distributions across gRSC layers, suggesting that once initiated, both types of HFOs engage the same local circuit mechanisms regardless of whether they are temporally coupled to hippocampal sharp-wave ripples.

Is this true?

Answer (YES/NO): YES